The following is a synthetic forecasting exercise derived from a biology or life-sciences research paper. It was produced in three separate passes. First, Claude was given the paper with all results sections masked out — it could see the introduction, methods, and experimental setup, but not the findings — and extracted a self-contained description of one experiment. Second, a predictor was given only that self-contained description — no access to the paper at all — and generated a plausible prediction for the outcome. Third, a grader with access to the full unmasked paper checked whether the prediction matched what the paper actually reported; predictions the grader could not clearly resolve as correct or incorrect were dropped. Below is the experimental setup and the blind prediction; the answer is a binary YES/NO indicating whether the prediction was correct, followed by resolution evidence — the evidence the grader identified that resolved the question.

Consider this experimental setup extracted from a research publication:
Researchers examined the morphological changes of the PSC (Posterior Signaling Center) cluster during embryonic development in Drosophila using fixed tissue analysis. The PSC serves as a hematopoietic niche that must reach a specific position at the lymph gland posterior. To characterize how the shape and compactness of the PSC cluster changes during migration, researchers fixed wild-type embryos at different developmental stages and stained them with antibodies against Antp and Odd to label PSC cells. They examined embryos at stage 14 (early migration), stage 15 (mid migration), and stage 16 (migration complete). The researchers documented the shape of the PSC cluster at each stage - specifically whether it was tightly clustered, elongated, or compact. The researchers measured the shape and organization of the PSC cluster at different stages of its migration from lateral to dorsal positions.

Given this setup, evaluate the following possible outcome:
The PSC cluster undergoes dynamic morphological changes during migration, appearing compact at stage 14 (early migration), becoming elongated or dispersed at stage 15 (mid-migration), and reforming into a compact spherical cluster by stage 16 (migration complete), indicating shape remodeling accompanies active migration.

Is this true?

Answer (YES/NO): YES